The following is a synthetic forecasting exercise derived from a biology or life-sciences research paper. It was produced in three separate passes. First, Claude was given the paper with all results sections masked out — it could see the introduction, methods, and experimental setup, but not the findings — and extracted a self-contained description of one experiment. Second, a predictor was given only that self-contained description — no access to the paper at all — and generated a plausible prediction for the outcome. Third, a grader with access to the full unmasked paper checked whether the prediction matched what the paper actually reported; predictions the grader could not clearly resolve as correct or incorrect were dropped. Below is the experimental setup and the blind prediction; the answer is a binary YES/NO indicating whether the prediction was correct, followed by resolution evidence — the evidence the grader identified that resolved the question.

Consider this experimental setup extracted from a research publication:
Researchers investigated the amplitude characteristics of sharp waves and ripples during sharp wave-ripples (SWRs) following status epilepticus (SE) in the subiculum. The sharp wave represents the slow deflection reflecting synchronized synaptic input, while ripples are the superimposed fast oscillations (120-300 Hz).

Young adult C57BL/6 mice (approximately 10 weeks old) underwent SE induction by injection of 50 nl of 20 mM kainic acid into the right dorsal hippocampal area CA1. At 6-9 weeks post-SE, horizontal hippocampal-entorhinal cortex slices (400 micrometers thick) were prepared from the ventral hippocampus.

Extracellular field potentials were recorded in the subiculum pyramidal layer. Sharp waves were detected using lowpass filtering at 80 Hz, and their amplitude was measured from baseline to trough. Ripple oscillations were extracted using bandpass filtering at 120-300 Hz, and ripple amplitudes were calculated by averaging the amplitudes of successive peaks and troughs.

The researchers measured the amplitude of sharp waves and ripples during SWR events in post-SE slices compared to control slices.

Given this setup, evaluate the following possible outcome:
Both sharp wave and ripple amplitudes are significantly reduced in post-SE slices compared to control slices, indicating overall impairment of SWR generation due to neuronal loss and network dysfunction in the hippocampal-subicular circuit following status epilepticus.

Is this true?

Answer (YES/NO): NO